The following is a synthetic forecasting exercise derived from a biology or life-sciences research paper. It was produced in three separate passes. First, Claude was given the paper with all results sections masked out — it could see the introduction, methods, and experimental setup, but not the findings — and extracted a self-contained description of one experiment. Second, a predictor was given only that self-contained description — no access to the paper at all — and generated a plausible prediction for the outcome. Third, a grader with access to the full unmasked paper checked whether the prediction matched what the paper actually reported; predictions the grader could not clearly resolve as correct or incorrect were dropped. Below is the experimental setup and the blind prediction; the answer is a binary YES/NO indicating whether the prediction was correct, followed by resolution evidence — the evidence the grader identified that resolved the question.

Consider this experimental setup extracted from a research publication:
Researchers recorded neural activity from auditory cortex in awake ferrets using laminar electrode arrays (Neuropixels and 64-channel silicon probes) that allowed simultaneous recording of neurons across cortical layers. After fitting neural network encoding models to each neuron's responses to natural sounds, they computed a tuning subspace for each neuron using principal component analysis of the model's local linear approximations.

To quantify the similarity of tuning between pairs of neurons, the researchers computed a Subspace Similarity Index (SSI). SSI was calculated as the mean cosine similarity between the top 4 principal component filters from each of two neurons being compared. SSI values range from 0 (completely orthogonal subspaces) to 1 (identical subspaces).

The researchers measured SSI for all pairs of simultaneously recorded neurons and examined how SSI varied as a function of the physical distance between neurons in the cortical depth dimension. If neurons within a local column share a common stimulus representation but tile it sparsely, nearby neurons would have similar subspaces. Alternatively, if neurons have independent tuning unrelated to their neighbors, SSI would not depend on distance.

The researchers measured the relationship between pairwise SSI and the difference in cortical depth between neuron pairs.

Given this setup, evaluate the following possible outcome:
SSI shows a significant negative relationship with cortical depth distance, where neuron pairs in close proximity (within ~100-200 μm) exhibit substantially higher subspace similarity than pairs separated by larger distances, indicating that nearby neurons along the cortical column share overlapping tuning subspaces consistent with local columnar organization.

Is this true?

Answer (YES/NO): NO